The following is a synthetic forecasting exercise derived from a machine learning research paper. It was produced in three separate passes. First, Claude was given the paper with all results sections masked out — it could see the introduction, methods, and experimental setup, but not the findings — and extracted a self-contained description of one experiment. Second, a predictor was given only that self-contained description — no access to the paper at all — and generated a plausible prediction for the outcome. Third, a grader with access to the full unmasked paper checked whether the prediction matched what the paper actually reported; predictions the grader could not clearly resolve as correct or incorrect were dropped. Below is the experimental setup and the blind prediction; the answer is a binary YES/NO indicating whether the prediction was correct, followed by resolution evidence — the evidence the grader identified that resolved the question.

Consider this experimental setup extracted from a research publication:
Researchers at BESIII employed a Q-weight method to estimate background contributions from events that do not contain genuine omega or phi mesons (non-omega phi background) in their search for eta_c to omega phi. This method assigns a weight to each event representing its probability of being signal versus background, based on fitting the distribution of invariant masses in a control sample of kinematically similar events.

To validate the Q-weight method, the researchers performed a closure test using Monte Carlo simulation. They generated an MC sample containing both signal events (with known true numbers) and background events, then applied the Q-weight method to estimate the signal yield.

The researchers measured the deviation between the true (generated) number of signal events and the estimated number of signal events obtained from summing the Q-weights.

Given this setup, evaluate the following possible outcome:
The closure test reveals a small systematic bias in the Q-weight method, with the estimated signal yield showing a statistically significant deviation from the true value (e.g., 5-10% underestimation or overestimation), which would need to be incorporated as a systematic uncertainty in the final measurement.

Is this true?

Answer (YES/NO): YES